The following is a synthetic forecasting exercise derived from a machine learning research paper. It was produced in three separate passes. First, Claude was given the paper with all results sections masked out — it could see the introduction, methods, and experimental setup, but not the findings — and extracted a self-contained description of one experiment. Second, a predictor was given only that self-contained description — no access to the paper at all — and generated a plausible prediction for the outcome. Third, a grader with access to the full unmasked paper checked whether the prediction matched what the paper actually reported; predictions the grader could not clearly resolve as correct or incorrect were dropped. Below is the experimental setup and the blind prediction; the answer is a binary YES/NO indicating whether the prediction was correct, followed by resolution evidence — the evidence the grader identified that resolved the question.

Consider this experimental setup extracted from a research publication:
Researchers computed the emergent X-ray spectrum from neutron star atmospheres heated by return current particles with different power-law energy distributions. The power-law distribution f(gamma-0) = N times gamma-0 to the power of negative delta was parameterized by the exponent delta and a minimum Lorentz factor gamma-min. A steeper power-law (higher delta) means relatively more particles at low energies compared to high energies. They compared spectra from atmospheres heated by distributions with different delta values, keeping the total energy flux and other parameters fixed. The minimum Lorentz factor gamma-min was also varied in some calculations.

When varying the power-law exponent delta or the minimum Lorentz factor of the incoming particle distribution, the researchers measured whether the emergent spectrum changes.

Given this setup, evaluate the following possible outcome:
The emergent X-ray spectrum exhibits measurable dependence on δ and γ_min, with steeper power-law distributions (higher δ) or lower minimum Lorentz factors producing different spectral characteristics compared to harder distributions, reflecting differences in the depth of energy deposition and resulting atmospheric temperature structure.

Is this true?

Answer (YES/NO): YES